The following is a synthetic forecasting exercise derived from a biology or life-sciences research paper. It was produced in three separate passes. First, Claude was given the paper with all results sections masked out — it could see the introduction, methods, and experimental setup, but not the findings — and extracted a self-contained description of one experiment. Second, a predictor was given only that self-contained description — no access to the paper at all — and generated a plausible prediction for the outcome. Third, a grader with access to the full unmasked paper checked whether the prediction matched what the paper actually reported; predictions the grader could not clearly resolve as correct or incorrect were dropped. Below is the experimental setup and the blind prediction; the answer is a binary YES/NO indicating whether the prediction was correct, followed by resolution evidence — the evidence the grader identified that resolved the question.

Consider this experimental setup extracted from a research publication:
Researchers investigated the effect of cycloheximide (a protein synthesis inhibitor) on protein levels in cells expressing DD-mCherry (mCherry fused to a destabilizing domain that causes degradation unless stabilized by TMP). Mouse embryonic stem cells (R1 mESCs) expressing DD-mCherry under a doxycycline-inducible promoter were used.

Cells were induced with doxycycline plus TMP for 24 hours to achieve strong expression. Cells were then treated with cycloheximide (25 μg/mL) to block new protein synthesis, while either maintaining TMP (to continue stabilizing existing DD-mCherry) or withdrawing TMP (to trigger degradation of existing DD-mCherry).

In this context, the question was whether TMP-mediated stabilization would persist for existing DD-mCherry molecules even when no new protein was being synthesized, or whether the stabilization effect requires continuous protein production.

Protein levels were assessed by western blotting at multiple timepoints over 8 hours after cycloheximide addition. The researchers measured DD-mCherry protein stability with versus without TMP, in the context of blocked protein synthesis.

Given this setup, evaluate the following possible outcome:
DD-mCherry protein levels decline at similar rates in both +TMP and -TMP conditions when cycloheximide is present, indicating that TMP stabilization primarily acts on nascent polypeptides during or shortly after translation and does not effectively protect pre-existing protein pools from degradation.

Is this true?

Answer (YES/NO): NO